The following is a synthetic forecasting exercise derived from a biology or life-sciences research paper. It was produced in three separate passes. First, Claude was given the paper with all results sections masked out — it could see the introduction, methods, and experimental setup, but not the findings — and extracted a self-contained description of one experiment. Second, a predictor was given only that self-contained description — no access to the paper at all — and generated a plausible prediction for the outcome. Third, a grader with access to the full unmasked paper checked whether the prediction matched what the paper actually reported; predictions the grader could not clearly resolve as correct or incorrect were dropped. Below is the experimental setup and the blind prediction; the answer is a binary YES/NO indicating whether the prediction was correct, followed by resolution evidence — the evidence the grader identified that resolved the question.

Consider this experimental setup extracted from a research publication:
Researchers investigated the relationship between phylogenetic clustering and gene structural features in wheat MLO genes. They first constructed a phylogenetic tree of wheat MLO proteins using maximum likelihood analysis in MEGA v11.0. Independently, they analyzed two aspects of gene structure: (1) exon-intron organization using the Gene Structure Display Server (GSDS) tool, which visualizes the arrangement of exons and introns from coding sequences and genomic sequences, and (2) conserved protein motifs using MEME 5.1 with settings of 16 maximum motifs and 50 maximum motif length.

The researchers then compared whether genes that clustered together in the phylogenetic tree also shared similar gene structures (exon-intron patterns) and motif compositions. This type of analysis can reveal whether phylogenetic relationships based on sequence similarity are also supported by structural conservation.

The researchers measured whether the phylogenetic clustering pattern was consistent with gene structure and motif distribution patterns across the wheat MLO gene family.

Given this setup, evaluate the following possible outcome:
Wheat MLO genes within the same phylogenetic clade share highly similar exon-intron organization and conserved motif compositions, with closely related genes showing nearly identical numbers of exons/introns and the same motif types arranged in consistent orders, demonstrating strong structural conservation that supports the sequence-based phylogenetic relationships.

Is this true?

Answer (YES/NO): YES